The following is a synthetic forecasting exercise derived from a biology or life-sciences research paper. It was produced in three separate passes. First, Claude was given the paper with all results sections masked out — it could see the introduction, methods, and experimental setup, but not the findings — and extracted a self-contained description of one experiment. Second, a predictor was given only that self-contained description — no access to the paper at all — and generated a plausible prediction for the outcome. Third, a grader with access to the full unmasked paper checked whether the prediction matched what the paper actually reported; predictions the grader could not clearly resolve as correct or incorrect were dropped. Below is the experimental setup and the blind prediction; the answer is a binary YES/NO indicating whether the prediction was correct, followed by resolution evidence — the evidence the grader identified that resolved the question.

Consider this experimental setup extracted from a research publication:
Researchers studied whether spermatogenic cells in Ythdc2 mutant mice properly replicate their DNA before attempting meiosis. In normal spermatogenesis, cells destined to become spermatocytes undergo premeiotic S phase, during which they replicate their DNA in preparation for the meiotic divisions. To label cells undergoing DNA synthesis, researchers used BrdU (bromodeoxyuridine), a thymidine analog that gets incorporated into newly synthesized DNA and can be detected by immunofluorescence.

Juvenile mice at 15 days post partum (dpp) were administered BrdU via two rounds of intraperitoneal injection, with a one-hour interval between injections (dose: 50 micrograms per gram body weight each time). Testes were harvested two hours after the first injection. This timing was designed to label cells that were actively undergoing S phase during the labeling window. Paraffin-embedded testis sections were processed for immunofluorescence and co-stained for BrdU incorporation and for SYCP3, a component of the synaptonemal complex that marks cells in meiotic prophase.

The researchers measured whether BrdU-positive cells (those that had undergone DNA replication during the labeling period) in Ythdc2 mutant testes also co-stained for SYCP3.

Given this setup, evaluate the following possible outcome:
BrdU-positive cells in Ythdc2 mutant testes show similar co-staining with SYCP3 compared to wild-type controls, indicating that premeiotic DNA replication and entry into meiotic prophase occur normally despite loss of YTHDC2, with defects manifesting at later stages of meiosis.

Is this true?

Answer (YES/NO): YES